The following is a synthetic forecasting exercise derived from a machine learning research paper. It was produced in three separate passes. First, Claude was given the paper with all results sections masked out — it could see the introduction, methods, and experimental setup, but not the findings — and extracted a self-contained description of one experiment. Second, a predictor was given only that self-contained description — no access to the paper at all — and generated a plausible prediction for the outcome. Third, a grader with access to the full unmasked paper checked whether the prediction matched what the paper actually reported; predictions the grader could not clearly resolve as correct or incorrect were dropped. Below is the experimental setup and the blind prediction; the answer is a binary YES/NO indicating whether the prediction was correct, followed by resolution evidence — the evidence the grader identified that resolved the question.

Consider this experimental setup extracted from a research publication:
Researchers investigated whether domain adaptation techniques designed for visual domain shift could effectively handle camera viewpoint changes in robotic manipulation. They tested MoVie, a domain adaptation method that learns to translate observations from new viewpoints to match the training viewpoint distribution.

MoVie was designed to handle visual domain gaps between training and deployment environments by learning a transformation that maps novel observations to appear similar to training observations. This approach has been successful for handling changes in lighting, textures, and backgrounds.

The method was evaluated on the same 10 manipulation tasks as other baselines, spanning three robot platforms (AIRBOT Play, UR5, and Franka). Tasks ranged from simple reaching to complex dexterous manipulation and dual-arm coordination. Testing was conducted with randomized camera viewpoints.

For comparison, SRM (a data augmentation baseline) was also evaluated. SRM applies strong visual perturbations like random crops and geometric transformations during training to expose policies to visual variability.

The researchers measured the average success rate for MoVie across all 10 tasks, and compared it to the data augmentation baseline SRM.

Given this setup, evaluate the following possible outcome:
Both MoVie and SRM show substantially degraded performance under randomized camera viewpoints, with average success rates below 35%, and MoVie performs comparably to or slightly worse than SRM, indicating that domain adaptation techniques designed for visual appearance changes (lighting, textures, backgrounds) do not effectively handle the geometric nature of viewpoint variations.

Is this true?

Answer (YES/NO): YES